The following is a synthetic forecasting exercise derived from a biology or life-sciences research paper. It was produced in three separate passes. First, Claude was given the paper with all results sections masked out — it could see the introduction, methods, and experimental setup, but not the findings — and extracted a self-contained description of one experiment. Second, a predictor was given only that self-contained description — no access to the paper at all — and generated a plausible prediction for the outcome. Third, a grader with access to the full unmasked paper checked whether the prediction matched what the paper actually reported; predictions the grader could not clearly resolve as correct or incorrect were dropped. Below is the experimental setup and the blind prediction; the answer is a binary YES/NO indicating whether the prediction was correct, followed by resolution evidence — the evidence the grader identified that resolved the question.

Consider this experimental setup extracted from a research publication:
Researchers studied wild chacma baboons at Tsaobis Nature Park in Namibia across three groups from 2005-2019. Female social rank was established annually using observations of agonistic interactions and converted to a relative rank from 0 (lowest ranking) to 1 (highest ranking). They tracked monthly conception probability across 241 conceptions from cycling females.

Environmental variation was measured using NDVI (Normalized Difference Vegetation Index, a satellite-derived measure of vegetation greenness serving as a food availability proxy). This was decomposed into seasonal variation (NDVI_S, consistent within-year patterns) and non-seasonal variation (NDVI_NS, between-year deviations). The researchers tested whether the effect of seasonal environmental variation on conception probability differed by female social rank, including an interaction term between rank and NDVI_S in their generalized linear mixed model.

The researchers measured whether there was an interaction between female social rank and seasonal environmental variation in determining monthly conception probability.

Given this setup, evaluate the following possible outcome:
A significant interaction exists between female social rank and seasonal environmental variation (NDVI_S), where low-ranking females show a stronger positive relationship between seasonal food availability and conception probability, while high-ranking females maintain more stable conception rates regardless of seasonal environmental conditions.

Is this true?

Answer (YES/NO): NO